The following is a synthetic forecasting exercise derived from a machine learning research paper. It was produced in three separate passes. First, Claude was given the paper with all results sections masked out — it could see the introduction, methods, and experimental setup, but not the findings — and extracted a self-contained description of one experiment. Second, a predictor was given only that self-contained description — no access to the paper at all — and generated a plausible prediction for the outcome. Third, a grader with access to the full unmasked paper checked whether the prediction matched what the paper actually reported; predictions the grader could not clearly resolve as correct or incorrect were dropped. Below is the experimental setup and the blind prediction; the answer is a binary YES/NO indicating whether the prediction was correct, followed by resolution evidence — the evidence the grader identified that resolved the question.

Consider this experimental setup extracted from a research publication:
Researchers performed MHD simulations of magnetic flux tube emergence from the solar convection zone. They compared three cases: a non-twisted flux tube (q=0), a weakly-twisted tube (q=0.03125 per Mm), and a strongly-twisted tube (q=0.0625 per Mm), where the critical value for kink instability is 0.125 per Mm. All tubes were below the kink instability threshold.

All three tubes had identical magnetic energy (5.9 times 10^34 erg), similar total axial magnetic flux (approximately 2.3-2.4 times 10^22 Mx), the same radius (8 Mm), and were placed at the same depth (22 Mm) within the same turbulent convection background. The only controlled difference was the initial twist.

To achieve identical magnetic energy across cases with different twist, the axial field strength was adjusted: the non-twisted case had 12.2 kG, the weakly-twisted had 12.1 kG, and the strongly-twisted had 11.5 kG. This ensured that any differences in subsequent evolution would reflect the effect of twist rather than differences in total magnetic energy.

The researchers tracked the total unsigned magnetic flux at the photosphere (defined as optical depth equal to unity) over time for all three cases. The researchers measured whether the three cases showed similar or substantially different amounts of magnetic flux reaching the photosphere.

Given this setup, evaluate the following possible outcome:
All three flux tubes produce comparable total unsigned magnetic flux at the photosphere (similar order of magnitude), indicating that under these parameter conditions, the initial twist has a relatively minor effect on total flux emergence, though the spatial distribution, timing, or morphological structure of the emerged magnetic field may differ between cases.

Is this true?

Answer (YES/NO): YES